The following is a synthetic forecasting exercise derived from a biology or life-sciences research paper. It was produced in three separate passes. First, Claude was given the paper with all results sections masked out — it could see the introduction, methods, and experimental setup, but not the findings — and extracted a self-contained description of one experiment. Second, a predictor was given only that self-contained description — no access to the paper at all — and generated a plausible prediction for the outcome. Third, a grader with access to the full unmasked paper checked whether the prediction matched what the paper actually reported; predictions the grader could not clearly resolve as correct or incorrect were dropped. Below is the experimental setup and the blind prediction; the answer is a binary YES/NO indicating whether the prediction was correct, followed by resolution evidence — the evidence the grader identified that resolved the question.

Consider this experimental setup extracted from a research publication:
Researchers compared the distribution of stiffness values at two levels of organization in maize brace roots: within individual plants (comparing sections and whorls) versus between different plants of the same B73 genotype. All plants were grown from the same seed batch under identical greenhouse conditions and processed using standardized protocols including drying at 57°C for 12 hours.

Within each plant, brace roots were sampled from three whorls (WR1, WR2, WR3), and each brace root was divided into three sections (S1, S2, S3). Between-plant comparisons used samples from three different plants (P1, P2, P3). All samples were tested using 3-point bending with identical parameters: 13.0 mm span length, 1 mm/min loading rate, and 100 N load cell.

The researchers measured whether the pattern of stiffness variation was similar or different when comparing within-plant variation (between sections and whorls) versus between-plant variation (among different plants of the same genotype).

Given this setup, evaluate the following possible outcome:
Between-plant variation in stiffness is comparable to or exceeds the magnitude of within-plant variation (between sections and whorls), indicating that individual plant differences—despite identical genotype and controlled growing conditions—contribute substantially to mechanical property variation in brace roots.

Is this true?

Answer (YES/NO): YES